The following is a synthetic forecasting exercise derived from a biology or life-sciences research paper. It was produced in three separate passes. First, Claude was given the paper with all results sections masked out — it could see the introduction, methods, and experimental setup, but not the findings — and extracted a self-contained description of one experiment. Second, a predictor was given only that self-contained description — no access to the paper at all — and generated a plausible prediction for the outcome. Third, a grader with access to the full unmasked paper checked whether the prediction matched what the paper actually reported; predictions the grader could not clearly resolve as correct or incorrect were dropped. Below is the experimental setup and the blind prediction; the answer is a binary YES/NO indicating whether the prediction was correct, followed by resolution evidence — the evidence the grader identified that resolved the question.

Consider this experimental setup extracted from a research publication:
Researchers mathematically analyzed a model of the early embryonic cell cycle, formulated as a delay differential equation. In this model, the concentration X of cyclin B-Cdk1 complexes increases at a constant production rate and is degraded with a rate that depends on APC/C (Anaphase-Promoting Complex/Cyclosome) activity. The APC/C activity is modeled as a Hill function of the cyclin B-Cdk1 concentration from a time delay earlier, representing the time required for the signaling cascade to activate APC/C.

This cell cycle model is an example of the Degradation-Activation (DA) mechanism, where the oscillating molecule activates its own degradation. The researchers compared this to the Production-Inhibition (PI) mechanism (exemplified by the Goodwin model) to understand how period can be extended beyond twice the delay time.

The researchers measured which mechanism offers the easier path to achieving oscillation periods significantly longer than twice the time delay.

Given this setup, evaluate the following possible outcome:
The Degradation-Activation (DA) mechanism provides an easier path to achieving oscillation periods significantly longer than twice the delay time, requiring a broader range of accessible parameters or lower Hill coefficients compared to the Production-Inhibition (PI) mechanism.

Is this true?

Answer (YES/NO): NO